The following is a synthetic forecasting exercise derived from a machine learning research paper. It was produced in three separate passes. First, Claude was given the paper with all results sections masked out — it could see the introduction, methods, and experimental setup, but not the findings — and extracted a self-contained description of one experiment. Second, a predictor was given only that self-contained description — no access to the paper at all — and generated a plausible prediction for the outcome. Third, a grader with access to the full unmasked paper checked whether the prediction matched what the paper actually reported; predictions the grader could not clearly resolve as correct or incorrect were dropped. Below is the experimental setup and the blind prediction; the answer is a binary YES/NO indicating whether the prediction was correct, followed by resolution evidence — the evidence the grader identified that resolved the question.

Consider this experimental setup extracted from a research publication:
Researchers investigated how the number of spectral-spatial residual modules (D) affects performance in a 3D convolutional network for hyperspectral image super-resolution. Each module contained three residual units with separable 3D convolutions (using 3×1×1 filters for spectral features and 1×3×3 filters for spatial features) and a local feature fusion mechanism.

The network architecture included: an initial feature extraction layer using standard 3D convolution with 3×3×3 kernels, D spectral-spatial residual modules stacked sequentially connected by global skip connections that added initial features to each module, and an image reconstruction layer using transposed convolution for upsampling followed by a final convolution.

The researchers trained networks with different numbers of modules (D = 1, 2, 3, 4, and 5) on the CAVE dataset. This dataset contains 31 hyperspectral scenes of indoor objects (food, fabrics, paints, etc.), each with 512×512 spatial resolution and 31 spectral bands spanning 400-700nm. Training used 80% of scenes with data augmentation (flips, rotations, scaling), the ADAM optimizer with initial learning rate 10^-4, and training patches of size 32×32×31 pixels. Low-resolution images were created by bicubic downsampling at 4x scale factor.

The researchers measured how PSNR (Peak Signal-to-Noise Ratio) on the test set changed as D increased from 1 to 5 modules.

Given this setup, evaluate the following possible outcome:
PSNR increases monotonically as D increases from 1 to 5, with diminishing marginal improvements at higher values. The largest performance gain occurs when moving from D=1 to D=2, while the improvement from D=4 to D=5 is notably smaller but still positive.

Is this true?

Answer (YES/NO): NO